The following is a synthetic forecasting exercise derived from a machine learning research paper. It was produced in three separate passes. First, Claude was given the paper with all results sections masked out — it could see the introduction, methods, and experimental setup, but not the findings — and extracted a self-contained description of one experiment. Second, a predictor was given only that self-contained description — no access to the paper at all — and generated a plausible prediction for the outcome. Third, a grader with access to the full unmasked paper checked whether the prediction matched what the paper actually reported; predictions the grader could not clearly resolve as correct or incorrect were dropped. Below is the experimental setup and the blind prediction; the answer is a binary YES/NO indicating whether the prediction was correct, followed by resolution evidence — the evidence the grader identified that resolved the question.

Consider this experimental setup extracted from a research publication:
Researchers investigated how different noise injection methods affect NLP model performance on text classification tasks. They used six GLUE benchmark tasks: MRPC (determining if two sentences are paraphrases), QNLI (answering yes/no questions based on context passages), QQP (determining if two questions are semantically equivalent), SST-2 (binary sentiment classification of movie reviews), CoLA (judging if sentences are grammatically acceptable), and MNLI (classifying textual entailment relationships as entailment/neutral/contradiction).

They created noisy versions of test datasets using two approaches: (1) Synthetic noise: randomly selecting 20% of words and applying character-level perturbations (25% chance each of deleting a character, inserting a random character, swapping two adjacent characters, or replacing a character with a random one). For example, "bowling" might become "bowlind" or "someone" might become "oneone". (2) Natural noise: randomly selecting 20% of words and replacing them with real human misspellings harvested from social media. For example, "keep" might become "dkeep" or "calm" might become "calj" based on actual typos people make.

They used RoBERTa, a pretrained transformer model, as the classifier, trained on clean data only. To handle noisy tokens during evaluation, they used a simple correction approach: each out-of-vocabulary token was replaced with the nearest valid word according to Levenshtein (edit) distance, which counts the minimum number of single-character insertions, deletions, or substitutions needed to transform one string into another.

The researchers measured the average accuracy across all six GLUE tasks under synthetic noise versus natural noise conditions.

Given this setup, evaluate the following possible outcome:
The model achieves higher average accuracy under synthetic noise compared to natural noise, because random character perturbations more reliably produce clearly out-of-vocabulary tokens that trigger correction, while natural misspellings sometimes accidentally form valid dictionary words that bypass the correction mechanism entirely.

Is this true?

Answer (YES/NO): NO